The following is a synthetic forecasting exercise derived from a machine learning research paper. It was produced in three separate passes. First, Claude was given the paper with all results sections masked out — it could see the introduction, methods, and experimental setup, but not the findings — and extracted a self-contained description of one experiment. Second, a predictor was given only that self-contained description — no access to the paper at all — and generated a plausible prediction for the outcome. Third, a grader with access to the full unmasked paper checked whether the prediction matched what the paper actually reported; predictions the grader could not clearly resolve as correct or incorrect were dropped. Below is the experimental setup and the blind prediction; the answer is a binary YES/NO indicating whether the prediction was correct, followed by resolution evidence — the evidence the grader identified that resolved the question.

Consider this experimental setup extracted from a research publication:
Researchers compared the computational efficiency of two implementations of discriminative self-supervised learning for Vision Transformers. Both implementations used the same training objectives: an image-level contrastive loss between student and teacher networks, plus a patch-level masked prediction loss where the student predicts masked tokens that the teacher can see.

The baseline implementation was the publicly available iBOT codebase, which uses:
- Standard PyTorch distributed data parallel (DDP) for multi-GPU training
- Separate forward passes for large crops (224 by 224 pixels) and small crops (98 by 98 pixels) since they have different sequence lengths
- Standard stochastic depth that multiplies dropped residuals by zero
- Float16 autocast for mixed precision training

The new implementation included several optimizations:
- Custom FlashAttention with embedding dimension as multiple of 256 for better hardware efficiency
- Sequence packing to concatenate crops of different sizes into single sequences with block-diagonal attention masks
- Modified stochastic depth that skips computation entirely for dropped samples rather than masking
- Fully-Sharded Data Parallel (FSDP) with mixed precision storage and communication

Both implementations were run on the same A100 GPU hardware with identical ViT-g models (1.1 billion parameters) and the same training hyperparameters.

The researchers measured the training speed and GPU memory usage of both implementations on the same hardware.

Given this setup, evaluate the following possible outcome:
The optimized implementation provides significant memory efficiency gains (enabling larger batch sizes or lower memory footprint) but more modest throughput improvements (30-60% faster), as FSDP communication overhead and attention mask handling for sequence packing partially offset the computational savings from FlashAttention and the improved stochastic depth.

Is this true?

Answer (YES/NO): NO